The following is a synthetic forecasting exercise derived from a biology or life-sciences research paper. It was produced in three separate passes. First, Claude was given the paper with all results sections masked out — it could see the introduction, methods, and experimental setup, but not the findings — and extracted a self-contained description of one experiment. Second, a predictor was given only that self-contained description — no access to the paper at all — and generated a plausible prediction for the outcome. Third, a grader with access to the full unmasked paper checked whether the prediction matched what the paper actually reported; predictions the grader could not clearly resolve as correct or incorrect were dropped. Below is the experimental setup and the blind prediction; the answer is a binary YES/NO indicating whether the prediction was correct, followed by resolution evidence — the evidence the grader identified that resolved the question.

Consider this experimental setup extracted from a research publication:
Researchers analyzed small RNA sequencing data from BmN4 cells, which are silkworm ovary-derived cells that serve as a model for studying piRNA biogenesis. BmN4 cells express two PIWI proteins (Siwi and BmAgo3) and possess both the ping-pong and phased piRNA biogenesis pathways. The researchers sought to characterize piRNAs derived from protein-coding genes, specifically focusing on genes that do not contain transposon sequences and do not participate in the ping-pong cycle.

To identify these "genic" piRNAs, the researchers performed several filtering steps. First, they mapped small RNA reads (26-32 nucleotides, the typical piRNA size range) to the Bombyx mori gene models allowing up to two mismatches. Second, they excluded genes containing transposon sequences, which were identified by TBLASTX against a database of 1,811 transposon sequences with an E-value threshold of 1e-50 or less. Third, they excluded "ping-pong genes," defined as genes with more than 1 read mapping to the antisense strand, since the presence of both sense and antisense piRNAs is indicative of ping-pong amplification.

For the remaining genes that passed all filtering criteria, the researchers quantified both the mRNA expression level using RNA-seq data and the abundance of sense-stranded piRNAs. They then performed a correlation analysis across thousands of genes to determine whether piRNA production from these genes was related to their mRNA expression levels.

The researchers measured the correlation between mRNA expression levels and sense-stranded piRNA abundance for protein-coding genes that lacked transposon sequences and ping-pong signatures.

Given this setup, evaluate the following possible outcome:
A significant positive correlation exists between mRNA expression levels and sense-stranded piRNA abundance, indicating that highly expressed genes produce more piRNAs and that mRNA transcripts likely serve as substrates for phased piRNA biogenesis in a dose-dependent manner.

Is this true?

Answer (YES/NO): NO